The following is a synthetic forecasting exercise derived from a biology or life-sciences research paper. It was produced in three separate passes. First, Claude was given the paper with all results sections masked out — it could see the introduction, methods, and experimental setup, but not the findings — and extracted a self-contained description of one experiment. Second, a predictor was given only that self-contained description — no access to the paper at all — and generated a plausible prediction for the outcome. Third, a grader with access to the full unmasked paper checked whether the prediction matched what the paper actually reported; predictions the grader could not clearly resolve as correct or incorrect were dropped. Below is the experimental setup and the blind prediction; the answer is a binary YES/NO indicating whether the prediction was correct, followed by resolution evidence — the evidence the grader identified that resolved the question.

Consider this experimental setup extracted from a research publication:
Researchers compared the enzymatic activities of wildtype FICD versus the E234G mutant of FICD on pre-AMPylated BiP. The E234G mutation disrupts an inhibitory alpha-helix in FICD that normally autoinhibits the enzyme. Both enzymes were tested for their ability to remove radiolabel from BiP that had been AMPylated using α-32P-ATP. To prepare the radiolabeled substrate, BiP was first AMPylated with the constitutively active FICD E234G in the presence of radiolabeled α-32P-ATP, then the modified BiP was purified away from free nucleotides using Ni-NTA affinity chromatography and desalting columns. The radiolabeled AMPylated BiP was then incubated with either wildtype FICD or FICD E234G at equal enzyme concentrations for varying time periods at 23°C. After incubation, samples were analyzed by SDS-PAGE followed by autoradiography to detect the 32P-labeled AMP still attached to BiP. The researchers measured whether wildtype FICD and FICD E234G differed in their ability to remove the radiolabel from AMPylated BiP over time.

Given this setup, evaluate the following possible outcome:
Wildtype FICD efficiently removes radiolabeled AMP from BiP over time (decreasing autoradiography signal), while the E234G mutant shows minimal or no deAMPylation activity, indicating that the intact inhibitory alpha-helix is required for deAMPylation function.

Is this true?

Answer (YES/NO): YES